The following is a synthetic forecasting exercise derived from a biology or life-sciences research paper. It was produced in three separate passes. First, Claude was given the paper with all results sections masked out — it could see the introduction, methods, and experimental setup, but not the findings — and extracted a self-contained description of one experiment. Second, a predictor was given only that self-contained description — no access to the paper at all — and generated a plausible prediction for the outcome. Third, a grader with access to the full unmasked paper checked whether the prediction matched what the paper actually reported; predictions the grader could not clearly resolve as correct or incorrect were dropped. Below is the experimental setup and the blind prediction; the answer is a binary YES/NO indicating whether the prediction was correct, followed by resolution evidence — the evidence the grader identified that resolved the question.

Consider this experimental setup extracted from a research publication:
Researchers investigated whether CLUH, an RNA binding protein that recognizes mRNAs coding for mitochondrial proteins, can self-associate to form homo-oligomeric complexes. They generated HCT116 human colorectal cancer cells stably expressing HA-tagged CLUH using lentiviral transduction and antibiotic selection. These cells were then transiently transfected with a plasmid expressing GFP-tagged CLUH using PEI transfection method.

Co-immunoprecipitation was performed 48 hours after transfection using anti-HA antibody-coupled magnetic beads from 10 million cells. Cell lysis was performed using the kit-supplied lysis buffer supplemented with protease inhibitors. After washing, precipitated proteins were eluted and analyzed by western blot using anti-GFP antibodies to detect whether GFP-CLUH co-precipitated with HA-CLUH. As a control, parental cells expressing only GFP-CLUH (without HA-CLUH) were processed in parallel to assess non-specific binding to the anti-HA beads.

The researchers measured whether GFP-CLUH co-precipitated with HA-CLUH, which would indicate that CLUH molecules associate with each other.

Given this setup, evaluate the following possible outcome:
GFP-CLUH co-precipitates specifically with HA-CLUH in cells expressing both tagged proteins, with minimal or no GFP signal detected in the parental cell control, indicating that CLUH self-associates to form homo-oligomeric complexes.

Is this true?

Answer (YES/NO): YES